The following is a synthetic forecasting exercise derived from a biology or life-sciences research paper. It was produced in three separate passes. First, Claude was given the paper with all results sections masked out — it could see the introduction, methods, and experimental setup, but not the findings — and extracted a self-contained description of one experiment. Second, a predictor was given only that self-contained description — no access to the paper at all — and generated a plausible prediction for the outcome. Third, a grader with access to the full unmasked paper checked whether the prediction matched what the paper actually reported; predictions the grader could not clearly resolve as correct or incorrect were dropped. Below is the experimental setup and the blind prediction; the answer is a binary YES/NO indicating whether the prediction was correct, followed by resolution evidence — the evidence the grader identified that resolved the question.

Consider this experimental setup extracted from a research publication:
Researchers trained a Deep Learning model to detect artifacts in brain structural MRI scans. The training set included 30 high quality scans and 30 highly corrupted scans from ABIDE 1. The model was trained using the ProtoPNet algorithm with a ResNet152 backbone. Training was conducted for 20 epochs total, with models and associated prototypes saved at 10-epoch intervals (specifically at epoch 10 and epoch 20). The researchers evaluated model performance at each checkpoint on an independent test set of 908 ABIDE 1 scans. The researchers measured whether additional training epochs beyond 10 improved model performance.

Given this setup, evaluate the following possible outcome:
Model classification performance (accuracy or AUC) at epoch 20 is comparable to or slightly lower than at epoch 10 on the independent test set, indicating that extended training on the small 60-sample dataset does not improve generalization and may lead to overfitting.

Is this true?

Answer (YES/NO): YES